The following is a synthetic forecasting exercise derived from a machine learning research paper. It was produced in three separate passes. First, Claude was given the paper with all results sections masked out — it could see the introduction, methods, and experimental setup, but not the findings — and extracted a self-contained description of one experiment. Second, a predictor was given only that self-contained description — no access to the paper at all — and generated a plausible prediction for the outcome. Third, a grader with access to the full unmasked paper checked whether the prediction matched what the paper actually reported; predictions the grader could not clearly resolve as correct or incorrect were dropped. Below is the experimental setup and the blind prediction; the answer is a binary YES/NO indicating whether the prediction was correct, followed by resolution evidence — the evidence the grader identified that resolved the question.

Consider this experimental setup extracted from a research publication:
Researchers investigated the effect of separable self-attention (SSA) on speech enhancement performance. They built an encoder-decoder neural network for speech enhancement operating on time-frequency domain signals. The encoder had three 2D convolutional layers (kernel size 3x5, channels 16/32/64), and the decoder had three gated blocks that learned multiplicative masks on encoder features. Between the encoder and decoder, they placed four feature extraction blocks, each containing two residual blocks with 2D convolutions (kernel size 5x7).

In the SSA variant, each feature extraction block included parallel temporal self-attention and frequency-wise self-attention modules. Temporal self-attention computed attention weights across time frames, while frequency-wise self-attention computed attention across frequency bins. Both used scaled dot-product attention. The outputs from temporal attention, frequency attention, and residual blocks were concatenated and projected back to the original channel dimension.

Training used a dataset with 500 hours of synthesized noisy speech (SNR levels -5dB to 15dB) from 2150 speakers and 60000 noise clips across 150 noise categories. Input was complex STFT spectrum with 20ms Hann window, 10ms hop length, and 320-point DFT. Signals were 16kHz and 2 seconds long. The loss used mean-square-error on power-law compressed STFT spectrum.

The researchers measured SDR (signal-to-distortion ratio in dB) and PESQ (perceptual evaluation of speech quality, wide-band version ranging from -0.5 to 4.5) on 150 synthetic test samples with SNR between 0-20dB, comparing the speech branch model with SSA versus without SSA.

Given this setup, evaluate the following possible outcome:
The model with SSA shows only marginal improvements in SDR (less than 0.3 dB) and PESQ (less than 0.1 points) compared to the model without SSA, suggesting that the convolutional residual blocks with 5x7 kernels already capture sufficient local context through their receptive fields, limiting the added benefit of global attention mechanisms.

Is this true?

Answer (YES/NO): NO